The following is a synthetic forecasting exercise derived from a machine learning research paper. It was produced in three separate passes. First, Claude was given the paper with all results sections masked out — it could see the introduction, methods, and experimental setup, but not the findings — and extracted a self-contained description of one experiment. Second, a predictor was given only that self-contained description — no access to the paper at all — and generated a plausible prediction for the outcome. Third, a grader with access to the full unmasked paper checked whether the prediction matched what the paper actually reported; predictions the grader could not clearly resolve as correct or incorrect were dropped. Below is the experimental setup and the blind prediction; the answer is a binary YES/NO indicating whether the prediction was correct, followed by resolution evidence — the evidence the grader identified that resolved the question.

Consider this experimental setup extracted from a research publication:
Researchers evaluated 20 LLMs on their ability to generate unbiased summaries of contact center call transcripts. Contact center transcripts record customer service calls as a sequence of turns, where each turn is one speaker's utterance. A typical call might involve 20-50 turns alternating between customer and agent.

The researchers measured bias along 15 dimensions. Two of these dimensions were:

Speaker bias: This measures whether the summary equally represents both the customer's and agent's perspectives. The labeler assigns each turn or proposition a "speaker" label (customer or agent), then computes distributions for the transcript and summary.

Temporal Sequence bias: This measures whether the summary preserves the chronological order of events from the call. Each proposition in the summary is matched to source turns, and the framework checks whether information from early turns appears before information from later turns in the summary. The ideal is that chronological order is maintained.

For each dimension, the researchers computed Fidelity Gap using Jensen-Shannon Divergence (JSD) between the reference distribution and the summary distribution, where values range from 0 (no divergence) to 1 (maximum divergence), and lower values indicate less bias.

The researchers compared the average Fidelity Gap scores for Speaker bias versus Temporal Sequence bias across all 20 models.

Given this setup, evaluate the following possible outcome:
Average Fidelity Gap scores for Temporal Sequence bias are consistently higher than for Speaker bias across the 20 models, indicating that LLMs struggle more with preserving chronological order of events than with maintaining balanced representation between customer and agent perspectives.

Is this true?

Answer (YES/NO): YES